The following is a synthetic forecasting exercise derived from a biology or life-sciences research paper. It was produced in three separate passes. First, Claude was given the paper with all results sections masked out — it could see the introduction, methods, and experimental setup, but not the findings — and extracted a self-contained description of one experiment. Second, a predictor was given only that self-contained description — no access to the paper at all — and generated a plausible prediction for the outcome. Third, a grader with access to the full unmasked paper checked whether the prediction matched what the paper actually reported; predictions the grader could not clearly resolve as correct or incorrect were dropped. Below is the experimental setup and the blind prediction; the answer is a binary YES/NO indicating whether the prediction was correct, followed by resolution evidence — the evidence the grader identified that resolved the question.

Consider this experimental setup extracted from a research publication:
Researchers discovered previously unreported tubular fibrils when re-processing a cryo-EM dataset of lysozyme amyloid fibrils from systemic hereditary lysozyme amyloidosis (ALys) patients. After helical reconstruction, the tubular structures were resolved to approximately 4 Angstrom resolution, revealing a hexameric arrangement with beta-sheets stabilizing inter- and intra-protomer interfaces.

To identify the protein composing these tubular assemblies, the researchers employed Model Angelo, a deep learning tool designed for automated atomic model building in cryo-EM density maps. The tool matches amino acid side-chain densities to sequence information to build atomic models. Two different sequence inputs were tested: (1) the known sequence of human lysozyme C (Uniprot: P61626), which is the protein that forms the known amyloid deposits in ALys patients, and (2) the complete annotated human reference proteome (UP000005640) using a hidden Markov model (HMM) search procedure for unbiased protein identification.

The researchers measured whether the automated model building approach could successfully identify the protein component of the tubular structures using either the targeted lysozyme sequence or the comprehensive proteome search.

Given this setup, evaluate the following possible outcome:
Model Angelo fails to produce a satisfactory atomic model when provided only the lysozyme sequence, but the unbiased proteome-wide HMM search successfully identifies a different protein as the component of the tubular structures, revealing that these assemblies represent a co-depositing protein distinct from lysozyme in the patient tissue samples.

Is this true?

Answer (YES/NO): NO